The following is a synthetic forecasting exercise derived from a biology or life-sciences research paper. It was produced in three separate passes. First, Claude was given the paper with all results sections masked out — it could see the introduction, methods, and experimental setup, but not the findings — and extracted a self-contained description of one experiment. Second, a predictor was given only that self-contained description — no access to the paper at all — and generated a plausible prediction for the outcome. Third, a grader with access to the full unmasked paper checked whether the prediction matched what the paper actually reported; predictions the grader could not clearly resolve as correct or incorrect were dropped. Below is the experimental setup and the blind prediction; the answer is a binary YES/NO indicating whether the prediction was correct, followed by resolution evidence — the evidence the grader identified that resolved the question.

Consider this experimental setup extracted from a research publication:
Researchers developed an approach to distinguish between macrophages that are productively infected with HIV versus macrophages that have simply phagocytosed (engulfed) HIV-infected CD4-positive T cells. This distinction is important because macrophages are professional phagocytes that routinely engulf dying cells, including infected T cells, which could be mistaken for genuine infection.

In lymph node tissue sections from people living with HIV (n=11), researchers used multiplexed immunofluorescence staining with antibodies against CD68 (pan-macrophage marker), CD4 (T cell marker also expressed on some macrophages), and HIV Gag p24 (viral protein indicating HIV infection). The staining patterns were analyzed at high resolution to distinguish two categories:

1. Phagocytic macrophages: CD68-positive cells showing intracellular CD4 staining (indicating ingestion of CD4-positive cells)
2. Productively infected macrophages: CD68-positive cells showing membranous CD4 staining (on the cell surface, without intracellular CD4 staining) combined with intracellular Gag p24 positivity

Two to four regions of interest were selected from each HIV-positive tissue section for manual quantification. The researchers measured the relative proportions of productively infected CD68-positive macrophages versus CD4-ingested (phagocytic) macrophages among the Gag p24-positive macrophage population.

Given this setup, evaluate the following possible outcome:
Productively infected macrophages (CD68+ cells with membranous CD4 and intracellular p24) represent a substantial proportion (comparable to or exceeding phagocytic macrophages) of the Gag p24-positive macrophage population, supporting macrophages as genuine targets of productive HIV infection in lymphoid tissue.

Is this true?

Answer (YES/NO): YES